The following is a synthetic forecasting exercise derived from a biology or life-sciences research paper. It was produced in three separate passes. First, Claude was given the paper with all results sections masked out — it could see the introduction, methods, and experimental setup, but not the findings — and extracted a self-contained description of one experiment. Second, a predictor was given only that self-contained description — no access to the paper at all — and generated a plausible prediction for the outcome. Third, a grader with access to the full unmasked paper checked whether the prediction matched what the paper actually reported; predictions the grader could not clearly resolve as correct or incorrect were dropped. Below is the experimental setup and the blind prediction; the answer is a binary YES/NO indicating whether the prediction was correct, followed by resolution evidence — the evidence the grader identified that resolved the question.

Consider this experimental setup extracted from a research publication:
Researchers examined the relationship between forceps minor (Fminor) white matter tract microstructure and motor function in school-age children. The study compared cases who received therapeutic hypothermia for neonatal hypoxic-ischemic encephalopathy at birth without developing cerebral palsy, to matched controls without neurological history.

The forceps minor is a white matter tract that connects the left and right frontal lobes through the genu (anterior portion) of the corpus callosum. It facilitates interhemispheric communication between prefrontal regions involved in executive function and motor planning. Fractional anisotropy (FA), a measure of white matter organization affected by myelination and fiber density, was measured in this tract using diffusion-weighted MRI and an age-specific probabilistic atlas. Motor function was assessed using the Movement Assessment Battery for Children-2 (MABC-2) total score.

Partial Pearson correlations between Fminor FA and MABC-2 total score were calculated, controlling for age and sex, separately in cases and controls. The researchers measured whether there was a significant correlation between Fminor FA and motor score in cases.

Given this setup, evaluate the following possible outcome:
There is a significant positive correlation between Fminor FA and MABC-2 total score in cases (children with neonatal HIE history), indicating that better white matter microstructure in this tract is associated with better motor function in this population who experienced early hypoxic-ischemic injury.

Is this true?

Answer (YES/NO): NO